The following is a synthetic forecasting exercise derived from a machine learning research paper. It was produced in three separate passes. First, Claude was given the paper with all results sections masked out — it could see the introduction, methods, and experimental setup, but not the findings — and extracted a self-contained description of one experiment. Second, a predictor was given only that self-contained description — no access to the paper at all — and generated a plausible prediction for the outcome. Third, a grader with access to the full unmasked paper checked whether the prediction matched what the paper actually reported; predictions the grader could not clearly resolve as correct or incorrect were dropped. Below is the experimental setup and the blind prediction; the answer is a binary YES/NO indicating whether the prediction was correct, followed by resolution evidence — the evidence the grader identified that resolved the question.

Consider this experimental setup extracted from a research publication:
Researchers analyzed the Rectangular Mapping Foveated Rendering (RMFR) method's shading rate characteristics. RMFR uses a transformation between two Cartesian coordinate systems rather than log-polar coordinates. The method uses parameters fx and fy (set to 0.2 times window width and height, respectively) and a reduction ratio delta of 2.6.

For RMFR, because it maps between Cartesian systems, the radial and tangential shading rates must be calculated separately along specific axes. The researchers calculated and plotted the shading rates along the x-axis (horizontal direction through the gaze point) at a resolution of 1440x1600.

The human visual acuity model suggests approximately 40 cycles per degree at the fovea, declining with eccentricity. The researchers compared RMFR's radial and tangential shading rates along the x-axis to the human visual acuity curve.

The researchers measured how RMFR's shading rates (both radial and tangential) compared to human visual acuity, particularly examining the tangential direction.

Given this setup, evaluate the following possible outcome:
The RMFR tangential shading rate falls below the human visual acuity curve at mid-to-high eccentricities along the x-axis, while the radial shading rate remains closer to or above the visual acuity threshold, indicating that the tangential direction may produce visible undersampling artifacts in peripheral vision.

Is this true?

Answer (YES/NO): NO